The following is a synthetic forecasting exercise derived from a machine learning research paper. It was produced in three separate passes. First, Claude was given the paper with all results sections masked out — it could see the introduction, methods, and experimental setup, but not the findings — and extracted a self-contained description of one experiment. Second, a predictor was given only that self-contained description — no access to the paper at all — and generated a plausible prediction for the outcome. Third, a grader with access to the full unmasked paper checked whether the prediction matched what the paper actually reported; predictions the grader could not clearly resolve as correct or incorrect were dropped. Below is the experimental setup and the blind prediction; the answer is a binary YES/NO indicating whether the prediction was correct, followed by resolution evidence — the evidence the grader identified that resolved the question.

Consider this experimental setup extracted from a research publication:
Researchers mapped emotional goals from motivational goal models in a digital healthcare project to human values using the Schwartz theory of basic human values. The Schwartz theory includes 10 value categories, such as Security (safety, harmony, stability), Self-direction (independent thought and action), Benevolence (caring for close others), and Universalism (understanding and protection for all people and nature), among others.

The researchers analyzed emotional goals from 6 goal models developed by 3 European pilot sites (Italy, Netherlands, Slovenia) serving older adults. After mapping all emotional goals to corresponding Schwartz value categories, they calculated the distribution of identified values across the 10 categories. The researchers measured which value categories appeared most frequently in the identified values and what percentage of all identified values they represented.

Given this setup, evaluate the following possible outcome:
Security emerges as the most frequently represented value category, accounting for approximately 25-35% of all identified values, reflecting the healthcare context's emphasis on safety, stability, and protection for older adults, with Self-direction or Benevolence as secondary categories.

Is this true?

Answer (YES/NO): YES